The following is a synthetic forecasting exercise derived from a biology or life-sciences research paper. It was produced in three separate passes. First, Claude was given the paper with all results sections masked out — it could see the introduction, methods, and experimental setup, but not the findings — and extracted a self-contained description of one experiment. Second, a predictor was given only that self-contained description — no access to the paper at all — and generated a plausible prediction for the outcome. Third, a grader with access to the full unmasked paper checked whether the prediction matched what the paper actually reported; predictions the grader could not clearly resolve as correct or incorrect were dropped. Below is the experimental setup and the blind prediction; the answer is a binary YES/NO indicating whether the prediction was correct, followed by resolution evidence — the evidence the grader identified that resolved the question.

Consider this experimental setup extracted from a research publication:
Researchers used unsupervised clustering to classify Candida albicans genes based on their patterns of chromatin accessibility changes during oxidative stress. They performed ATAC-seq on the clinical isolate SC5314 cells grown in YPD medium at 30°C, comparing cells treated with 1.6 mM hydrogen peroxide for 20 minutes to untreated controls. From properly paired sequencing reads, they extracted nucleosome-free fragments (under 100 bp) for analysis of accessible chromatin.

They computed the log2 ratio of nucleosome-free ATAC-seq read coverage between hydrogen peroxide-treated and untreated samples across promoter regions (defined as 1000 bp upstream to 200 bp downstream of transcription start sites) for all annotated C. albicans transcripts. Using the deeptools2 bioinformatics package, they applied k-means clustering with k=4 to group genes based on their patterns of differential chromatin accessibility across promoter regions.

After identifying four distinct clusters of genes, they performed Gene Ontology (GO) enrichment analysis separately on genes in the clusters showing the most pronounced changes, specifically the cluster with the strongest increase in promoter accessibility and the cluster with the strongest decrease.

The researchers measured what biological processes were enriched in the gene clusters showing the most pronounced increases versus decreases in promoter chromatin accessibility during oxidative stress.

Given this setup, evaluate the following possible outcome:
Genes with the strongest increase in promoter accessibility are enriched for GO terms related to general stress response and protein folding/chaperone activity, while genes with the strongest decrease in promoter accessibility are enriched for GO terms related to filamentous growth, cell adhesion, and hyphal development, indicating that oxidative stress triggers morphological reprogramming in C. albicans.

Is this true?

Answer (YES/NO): NO